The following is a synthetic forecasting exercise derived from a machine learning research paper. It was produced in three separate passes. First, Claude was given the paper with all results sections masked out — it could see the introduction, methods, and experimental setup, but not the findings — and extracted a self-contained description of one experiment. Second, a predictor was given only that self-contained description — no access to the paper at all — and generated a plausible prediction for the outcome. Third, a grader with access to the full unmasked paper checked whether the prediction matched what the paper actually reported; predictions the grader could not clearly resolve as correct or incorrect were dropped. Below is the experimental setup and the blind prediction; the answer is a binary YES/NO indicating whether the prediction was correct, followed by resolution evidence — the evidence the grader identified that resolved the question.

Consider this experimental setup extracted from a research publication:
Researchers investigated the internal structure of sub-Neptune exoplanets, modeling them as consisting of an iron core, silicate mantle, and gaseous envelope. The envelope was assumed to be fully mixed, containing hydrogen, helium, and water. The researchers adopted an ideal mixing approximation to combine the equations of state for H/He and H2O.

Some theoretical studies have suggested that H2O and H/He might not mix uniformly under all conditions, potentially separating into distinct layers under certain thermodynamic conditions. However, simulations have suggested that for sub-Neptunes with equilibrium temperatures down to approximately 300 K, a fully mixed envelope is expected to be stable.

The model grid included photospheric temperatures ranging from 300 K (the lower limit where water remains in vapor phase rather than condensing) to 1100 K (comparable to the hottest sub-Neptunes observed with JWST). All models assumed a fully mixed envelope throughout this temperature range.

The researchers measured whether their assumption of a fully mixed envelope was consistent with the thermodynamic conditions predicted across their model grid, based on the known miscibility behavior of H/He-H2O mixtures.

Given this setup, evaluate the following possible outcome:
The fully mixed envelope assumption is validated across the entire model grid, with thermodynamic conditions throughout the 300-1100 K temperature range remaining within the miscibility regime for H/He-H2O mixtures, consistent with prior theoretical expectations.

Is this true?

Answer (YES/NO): NO